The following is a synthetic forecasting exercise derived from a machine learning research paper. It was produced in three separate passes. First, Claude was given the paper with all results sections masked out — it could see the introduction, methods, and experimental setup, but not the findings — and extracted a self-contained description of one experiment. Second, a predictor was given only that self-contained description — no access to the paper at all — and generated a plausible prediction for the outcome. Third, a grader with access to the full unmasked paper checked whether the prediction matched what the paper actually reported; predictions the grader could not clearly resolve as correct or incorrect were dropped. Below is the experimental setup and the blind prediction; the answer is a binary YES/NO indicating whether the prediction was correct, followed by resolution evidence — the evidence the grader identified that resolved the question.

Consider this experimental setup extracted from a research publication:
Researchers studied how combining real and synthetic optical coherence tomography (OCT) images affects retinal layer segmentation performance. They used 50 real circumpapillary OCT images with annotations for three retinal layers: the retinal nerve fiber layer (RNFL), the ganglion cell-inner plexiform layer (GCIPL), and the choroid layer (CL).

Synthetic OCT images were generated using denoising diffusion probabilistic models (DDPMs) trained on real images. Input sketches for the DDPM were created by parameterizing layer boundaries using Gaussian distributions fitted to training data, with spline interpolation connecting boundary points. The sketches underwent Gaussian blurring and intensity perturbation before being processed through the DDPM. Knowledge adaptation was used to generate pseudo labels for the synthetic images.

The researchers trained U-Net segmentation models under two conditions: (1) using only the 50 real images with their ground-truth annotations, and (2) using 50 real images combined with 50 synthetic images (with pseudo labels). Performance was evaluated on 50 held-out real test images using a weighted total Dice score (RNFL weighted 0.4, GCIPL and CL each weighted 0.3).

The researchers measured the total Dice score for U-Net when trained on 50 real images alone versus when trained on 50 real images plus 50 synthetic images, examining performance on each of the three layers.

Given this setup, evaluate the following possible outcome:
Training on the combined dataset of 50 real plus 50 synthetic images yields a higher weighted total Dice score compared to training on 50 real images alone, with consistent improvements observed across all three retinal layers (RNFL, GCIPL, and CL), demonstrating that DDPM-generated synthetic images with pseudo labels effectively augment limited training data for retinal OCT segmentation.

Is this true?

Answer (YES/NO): NO